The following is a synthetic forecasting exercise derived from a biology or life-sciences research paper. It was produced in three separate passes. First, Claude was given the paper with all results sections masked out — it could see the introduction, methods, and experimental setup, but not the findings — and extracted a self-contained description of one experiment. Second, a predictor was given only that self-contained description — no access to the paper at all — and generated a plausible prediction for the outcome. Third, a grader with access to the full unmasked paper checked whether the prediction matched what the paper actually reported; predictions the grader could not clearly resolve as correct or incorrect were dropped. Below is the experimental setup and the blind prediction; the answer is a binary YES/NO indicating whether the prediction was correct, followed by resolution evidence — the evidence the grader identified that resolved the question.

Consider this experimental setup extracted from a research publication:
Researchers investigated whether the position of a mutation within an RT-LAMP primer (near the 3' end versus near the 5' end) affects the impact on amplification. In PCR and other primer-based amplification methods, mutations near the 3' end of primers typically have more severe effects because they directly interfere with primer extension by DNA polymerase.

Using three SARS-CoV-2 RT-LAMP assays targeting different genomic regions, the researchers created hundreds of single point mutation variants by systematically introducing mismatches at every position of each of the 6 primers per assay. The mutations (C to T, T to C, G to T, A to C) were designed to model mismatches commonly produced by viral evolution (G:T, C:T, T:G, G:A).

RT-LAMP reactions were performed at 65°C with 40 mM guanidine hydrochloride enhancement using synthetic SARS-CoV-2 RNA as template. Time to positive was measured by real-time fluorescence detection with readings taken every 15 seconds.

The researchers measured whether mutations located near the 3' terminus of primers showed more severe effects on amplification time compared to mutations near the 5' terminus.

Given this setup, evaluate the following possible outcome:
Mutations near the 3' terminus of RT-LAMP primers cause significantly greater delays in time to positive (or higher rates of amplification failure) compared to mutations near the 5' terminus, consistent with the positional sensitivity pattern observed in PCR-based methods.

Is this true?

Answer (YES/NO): NO